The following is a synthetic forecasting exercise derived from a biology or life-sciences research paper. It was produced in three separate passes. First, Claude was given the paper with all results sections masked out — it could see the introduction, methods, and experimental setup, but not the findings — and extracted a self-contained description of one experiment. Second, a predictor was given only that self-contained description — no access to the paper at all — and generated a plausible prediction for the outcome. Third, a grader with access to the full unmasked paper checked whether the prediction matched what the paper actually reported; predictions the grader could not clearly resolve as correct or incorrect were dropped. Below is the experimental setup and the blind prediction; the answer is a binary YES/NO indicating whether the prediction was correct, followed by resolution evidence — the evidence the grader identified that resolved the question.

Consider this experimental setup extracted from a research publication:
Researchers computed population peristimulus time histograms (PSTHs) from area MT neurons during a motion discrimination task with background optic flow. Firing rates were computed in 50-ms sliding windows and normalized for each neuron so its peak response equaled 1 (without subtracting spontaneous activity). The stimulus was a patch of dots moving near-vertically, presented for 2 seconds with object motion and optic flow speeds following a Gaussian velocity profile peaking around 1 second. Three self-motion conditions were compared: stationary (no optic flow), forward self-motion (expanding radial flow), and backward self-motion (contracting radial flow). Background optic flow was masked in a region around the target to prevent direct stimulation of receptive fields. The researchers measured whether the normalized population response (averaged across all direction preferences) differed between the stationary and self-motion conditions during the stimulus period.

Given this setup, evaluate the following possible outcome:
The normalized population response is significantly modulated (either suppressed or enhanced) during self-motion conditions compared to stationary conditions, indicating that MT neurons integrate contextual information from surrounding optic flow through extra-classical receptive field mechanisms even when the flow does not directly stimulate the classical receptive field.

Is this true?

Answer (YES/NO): NO